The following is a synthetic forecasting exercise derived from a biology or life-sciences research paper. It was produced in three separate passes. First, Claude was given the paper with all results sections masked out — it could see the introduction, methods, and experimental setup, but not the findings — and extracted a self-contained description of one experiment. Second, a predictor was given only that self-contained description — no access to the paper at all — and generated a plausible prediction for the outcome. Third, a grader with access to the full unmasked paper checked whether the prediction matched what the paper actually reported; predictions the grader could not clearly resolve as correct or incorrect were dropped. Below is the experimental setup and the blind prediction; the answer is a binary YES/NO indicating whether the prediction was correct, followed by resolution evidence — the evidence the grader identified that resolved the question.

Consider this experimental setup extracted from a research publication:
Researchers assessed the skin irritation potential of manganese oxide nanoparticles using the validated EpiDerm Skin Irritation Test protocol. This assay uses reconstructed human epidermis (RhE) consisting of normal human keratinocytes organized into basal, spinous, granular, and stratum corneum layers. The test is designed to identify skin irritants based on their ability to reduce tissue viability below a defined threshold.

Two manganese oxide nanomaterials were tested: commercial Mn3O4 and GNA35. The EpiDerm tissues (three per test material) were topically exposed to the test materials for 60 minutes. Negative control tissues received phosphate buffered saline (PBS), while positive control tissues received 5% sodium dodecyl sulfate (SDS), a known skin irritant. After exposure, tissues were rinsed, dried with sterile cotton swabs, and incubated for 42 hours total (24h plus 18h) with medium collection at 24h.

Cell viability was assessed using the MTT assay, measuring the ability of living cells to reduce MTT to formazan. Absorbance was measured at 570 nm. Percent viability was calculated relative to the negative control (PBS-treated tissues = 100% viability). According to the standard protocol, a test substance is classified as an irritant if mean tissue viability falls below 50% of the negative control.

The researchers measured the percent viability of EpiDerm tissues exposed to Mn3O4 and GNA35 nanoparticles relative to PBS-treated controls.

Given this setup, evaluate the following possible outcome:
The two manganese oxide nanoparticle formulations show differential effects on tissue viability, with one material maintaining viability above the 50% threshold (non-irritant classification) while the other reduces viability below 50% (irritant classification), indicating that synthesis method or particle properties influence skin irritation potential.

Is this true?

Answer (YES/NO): NO